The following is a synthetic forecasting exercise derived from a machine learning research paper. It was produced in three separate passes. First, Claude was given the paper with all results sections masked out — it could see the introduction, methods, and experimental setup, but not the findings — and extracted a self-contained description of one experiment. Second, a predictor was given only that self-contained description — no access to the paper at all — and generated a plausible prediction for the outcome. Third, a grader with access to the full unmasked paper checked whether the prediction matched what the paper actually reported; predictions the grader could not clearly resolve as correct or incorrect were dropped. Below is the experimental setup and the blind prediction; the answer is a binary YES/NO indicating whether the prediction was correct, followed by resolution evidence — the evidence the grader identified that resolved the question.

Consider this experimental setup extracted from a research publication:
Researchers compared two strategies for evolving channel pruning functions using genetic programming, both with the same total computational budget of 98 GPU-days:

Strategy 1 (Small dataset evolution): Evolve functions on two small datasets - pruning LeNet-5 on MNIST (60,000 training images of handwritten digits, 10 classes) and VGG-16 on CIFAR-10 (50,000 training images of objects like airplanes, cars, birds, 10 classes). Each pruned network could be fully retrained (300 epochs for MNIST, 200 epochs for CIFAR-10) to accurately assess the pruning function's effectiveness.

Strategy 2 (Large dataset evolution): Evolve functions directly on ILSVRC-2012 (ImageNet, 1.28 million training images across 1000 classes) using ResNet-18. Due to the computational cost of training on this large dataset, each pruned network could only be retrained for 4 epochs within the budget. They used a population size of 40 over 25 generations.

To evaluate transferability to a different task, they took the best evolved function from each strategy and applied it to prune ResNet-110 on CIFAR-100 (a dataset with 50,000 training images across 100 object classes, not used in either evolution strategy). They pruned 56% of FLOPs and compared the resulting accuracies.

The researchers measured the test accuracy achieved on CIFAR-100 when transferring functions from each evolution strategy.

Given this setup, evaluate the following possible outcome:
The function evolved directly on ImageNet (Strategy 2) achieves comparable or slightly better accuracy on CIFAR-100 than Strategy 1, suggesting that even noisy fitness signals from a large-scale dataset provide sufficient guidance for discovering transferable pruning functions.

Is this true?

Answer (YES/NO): NO